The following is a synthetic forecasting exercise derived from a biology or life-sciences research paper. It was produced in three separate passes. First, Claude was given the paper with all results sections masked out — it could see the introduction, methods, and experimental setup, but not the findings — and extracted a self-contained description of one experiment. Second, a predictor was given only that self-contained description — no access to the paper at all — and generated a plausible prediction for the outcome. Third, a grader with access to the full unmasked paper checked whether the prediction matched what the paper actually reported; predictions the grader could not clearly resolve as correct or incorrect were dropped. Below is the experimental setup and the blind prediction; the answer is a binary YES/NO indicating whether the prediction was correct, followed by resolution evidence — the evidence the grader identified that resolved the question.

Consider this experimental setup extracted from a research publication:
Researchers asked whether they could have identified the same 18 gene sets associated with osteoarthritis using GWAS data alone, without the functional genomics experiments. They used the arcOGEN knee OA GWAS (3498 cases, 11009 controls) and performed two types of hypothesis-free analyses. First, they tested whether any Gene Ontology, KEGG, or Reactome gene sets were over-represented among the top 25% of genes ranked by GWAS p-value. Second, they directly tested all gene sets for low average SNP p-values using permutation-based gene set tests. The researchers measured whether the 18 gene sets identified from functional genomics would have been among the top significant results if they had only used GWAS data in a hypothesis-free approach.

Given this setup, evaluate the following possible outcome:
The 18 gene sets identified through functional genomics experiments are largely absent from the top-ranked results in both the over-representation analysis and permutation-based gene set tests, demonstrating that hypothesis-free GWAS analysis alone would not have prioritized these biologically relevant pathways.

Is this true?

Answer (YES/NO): YES